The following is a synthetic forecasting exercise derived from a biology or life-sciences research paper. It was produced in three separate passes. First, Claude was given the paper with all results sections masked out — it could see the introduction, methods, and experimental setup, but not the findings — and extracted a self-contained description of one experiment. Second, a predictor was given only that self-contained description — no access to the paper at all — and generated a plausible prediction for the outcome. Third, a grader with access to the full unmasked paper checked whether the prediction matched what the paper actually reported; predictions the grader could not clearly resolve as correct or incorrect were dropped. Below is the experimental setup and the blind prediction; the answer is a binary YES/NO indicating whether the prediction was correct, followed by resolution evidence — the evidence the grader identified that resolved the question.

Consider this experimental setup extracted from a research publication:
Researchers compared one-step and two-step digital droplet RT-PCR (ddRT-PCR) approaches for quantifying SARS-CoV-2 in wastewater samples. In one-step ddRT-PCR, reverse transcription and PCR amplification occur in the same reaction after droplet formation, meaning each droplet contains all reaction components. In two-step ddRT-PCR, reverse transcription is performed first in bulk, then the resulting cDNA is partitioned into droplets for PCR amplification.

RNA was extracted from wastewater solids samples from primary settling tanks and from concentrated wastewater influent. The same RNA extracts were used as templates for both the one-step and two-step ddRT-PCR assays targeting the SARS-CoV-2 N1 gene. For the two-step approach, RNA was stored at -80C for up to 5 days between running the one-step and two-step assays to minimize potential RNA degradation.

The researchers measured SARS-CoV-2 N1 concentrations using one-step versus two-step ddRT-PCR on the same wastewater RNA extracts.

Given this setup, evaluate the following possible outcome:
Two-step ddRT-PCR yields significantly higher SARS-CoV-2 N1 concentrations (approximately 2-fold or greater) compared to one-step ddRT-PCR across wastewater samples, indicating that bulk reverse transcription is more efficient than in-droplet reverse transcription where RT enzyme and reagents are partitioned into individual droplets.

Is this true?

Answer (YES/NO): NO